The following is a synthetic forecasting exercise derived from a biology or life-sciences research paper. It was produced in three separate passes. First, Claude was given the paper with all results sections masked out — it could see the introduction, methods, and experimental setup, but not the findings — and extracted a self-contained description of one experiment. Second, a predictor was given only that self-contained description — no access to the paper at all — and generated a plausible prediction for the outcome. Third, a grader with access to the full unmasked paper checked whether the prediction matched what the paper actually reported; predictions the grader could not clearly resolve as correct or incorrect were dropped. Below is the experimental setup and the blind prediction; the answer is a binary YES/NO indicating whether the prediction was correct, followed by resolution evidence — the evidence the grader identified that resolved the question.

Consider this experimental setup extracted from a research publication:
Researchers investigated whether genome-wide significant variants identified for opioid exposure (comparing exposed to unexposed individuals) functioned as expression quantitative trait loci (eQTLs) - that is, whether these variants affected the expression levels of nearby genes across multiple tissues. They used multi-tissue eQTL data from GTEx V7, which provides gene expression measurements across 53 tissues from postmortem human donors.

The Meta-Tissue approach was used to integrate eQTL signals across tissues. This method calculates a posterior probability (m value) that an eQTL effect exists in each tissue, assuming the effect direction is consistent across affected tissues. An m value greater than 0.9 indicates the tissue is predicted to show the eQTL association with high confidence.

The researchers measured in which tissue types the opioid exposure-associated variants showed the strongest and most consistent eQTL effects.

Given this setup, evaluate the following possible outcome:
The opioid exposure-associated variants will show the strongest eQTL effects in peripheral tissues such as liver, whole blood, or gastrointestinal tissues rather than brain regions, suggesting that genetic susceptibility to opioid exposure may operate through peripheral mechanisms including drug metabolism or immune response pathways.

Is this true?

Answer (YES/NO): NO